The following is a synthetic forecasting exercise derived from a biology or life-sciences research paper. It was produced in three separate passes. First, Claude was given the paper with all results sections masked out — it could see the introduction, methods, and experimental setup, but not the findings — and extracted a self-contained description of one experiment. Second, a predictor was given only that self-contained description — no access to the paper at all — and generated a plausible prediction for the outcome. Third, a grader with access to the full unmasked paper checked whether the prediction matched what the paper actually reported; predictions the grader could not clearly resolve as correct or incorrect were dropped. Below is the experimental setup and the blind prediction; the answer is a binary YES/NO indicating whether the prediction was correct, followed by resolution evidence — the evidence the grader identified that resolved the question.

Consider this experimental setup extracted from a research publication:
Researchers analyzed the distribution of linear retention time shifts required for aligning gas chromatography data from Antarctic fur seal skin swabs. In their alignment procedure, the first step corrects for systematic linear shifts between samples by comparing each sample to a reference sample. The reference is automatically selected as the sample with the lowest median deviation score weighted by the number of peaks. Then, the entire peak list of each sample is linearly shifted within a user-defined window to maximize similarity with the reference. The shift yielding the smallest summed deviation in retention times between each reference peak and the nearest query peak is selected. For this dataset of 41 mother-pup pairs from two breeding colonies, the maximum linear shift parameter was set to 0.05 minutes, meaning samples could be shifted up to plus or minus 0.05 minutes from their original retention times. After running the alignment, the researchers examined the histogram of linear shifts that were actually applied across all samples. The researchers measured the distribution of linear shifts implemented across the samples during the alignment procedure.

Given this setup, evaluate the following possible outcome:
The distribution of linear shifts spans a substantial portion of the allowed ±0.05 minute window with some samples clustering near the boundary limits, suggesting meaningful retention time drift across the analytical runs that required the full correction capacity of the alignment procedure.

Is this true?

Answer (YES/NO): NO